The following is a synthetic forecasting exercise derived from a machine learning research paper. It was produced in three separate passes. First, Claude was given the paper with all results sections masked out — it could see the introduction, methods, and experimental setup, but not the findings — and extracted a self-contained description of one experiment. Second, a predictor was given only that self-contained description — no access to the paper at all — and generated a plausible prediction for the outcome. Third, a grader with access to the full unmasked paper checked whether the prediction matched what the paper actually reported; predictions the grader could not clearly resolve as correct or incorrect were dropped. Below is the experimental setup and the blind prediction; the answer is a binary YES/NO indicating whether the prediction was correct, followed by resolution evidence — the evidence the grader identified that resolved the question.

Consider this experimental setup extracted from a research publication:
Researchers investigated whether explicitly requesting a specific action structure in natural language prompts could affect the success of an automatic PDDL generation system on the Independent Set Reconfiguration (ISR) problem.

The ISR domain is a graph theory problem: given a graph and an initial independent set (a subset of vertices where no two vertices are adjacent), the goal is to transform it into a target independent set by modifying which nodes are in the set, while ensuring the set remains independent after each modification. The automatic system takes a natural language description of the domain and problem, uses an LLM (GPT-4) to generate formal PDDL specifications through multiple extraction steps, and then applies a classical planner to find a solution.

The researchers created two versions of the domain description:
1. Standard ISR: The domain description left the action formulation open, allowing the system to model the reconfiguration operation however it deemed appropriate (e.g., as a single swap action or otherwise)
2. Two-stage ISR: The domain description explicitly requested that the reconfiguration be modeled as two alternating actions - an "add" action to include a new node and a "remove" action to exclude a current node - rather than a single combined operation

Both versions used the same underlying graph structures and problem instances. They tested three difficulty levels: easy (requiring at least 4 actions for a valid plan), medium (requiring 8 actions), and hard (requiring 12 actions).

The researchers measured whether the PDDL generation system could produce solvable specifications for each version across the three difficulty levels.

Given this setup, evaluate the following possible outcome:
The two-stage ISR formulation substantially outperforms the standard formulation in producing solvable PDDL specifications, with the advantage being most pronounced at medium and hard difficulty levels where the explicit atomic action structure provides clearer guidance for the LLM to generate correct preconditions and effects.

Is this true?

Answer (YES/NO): YES